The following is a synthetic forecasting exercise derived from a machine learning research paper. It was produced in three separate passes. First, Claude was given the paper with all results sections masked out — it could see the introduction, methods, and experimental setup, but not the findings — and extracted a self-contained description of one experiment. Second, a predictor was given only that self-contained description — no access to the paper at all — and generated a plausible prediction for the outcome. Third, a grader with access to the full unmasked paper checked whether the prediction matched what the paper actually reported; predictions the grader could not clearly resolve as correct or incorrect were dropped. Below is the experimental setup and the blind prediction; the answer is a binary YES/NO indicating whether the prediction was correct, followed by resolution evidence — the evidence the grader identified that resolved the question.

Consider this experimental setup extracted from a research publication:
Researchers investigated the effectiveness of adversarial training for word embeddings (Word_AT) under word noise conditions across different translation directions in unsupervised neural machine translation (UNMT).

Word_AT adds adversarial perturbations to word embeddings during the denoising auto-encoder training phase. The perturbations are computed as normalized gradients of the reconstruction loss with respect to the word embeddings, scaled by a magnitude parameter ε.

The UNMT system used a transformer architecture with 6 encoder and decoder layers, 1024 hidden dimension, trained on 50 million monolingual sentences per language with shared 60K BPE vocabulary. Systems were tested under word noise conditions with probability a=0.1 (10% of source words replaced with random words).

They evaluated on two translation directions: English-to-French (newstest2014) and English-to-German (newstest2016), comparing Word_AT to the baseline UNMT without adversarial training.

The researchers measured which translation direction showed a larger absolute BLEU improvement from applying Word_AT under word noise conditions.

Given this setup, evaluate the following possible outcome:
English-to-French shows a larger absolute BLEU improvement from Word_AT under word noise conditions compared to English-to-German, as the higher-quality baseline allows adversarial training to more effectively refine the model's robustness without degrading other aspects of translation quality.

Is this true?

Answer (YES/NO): NO